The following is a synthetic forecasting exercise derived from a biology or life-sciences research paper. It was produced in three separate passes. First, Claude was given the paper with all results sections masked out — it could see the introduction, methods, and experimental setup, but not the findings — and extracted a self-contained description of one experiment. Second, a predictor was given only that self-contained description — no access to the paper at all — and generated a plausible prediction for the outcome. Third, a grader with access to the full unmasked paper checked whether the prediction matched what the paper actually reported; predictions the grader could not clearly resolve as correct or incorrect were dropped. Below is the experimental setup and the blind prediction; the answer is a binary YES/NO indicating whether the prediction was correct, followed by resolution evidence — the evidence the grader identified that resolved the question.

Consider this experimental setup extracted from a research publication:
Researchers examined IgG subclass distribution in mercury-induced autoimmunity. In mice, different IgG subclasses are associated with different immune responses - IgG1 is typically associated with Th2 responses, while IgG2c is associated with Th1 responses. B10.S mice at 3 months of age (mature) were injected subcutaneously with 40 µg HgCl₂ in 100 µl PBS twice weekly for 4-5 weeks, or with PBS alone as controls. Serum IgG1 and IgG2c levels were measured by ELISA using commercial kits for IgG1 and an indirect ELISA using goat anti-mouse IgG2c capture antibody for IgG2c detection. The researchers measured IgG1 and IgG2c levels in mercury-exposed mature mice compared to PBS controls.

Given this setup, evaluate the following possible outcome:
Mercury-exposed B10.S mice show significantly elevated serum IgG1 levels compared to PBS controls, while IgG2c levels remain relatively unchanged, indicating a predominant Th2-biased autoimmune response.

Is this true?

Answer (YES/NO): NO